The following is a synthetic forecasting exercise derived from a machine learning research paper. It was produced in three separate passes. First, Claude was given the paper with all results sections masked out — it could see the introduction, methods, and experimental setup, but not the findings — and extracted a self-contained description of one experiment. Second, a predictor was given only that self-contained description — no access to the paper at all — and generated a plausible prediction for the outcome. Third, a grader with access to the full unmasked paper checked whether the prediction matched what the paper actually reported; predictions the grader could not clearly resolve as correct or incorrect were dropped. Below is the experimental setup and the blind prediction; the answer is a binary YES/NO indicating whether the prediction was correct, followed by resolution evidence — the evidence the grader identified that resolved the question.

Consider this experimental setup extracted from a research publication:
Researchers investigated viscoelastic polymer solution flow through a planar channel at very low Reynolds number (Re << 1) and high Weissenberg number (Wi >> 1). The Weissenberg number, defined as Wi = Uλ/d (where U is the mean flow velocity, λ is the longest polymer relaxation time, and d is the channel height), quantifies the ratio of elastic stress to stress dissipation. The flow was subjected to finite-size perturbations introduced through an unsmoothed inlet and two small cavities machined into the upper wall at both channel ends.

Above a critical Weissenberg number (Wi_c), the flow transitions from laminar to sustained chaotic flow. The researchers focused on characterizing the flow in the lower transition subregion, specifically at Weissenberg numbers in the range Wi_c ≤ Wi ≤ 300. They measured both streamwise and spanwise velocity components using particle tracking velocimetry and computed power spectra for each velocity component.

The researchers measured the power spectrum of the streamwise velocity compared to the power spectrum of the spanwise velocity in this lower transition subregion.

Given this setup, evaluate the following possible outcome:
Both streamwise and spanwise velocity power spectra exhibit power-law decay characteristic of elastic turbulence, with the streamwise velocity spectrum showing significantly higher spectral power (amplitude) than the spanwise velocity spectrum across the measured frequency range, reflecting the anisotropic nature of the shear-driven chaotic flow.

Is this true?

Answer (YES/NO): NO